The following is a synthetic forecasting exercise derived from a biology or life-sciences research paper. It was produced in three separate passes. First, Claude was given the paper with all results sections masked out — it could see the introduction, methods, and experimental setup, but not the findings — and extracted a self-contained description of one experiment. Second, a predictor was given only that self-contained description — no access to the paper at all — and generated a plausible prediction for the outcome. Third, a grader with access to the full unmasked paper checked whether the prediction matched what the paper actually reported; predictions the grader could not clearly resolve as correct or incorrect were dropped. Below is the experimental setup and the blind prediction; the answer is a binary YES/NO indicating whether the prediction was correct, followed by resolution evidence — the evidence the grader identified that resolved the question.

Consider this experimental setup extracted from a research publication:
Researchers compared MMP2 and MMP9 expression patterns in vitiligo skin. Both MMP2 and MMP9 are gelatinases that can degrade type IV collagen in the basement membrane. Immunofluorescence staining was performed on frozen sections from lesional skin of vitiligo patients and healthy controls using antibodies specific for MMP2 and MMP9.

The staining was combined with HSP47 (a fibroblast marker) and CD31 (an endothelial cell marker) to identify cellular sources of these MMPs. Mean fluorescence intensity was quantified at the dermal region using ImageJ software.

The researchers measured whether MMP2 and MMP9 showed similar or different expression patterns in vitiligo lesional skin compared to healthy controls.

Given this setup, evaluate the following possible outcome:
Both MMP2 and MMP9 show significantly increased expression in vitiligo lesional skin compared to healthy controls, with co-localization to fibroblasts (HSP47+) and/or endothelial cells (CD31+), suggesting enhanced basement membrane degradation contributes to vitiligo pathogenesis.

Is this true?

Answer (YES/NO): NO